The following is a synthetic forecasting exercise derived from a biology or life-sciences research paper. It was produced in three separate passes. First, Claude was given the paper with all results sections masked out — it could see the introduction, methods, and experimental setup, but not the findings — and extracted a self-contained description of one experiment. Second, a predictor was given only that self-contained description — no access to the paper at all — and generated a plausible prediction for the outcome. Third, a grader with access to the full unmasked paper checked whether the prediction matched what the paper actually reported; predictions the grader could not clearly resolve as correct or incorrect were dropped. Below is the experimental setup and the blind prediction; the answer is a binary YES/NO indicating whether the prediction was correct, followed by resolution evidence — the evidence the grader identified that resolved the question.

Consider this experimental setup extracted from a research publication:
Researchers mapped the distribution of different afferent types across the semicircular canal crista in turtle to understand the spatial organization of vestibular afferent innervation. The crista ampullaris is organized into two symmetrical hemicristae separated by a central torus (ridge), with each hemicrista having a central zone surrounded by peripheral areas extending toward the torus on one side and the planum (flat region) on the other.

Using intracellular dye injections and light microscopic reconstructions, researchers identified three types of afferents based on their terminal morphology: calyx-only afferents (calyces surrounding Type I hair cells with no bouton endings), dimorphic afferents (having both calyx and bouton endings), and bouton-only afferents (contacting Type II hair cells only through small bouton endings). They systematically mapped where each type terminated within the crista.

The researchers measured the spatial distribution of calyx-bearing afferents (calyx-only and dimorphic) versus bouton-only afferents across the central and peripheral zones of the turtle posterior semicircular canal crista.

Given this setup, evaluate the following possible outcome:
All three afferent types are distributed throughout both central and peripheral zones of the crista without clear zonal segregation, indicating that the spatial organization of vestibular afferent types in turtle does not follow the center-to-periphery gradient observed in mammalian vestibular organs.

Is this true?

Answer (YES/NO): NO